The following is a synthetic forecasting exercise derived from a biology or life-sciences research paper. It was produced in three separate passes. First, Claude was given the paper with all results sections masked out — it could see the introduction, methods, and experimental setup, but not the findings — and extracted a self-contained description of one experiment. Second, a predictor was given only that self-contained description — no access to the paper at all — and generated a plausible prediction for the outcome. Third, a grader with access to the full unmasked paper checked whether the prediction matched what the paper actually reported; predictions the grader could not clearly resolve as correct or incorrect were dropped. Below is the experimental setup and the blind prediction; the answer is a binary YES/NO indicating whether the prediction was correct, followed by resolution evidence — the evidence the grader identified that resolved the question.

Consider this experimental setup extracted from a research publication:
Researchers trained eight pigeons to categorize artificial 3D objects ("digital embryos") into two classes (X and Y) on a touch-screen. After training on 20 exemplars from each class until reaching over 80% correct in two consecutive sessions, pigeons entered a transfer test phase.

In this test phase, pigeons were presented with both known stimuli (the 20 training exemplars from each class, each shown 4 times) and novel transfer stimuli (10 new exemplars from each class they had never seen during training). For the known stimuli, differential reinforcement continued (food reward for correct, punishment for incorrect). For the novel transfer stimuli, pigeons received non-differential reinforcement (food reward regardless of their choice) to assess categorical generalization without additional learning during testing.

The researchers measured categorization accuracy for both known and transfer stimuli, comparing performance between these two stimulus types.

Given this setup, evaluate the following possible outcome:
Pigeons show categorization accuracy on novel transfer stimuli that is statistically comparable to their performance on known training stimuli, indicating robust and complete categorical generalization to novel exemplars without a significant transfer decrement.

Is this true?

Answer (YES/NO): YES